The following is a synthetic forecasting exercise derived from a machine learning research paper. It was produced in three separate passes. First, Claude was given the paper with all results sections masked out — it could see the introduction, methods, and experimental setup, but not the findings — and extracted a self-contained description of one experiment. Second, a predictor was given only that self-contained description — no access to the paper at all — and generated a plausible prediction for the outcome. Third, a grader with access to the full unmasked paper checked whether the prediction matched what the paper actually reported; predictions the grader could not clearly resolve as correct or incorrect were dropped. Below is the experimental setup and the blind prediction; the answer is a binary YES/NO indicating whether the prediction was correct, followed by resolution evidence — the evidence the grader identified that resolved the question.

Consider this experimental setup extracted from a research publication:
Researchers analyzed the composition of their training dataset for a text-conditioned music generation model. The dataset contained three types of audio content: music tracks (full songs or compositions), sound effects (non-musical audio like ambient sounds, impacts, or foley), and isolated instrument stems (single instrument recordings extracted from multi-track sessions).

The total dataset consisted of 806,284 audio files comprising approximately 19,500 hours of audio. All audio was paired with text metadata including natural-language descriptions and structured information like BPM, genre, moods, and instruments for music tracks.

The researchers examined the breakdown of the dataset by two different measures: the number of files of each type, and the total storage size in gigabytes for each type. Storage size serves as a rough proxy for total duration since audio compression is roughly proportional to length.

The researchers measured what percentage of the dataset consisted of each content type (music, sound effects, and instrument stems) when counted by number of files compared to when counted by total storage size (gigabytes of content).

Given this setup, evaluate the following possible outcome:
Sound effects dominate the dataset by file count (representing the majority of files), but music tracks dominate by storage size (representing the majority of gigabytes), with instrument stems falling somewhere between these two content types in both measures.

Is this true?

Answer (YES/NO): NO